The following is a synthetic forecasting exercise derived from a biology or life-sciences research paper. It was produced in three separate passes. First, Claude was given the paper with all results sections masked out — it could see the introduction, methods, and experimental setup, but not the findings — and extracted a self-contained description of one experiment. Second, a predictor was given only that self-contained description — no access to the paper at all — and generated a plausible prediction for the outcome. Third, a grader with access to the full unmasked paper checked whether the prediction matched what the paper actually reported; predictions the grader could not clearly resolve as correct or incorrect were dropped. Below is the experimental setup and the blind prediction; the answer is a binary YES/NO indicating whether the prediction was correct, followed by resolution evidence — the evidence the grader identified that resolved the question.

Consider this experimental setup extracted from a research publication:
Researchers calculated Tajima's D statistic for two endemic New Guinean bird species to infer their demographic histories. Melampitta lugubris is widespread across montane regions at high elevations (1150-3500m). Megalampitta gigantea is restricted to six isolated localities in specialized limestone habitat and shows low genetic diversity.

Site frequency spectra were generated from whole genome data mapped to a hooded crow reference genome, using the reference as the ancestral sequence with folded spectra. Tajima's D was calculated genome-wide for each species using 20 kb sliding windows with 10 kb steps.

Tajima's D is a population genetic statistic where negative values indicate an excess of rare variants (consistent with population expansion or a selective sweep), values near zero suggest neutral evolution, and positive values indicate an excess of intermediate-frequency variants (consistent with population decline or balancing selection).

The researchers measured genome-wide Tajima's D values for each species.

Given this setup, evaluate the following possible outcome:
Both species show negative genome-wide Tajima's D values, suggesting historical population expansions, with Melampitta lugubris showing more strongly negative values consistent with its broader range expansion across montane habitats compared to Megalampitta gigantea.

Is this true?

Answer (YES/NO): NO